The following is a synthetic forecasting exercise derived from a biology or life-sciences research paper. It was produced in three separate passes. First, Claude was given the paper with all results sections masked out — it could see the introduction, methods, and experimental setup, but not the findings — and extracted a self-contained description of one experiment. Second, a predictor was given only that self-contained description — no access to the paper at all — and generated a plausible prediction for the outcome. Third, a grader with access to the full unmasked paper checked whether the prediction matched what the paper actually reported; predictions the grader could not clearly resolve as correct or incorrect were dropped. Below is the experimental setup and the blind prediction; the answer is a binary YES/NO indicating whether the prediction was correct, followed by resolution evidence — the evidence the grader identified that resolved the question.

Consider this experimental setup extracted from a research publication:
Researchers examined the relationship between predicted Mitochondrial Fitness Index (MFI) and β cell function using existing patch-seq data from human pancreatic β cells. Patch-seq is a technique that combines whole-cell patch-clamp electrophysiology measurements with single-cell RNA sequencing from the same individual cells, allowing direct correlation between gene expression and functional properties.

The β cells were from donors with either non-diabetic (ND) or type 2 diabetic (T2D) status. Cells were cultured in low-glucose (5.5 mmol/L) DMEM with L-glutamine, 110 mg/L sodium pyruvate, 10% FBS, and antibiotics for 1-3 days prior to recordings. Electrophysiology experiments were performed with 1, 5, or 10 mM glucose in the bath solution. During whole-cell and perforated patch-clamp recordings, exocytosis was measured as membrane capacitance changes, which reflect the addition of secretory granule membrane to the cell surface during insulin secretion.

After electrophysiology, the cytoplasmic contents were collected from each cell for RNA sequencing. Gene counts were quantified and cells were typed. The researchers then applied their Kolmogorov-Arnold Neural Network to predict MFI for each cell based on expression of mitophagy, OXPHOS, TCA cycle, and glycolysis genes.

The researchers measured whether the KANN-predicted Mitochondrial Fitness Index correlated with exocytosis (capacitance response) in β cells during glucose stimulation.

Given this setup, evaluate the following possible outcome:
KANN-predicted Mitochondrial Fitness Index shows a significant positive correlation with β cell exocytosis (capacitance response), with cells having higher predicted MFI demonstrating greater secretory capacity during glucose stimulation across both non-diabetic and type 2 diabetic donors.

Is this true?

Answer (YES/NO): NO